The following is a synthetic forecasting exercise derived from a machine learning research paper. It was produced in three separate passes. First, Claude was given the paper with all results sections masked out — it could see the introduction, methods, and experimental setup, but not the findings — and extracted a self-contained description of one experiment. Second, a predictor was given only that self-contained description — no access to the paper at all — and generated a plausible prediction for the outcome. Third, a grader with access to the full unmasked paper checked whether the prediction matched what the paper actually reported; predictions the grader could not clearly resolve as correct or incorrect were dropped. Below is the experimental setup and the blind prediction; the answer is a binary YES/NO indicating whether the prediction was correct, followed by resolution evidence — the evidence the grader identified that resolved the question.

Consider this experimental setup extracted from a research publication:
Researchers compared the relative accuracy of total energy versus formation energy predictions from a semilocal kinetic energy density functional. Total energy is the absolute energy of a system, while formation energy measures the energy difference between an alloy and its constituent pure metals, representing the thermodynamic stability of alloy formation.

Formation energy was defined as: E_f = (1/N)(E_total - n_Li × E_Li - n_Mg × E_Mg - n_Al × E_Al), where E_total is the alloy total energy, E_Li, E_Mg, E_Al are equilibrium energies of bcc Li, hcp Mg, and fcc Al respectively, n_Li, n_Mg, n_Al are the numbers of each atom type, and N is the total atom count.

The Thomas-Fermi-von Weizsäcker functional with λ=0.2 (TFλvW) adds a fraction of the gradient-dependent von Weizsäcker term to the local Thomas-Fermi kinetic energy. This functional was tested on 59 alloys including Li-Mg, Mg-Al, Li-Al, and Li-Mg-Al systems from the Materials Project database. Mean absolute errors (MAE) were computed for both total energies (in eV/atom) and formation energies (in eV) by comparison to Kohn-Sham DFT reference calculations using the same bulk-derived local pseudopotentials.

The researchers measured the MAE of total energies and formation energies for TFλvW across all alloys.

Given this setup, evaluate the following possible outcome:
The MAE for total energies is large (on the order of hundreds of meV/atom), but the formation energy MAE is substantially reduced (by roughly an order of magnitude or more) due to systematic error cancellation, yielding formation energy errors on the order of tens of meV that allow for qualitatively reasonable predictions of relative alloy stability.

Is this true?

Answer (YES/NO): YES